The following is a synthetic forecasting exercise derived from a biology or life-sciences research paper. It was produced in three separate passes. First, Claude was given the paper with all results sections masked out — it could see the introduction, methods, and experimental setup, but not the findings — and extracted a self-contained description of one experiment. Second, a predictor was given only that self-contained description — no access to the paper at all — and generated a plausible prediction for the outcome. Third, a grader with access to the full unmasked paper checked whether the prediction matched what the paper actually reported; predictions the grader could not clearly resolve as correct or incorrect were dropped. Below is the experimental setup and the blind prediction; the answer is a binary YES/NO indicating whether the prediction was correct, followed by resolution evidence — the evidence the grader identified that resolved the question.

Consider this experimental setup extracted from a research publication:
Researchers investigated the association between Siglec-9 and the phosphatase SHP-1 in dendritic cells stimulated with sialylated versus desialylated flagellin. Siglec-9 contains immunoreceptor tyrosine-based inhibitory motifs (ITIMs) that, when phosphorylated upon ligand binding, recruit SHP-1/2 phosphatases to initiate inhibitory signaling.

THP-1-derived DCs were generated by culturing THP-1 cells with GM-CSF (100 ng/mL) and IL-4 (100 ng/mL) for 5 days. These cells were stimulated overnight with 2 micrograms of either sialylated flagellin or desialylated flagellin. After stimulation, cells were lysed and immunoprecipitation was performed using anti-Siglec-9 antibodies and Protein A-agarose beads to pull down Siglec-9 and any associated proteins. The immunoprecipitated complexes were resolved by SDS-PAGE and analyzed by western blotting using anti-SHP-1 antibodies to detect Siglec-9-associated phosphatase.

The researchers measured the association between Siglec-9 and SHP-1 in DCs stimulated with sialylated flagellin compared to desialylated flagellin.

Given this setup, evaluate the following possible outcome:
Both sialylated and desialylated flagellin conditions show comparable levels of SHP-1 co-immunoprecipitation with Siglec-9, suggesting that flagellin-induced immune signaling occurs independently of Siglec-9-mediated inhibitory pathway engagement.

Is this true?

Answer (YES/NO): NO